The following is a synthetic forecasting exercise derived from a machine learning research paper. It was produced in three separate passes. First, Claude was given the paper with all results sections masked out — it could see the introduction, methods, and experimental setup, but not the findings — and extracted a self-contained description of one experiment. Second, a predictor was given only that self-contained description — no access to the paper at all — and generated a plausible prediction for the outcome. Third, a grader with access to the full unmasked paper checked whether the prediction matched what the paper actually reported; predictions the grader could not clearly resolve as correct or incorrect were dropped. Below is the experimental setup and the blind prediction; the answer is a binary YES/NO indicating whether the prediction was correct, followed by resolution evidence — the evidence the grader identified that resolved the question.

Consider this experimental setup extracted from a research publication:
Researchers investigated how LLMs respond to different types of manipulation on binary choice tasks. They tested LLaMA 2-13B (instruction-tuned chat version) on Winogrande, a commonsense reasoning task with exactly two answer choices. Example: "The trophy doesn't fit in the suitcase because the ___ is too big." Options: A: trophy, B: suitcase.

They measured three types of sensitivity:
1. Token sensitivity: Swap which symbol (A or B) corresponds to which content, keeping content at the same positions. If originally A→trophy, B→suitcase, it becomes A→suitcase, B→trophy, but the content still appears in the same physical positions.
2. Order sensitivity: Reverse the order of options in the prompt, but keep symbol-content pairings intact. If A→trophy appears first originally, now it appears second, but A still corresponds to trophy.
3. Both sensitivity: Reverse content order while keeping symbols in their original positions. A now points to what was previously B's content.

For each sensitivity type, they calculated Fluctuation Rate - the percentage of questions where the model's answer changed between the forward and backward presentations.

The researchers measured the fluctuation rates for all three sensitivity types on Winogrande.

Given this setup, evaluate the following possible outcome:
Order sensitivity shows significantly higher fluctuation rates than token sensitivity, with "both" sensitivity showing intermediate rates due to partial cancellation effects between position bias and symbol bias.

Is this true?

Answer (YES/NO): NO